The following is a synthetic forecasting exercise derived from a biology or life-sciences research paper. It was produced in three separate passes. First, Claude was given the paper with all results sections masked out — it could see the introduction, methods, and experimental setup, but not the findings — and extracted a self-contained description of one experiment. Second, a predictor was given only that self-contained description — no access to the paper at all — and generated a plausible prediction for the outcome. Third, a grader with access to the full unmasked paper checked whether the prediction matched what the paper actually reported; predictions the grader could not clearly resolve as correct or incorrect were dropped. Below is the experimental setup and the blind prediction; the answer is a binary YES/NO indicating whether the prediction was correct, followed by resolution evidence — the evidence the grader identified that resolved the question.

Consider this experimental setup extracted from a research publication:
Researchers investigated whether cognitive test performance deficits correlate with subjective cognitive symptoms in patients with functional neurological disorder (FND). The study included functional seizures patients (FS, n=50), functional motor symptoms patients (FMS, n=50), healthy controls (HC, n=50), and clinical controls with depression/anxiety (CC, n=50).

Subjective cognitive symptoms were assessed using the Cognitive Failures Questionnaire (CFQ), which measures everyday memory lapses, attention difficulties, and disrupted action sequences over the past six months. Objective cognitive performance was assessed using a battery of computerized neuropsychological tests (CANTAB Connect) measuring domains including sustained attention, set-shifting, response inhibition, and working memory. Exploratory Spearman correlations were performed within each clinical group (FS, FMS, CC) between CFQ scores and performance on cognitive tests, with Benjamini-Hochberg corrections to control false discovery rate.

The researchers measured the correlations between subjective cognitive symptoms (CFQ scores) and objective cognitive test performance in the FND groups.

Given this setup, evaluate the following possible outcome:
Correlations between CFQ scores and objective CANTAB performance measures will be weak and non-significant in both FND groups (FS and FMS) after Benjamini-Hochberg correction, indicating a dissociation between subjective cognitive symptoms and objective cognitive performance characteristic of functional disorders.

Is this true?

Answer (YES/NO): YES